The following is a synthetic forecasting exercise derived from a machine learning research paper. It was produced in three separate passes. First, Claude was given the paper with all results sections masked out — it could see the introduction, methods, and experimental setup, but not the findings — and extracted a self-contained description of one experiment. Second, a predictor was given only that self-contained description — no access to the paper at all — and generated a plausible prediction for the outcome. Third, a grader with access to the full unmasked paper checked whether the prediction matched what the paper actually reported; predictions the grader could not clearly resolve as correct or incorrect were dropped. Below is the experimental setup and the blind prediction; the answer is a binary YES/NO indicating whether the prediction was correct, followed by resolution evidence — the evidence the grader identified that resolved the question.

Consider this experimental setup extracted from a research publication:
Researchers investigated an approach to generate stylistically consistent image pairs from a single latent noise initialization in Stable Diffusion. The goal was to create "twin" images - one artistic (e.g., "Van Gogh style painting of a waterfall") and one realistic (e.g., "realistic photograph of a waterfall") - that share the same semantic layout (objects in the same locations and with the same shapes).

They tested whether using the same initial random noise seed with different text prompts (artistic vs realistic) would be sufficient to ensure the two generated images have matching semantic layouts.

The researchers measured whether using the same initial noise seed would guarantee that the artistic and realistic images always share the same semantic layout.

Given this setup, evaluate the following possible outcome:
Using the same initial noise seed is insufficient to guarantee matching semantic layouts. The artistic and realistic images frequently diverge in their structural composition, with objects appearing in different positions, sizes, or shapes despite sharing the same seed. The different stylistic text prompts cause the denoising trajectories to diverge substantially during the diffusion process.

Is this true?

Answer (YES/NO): YES